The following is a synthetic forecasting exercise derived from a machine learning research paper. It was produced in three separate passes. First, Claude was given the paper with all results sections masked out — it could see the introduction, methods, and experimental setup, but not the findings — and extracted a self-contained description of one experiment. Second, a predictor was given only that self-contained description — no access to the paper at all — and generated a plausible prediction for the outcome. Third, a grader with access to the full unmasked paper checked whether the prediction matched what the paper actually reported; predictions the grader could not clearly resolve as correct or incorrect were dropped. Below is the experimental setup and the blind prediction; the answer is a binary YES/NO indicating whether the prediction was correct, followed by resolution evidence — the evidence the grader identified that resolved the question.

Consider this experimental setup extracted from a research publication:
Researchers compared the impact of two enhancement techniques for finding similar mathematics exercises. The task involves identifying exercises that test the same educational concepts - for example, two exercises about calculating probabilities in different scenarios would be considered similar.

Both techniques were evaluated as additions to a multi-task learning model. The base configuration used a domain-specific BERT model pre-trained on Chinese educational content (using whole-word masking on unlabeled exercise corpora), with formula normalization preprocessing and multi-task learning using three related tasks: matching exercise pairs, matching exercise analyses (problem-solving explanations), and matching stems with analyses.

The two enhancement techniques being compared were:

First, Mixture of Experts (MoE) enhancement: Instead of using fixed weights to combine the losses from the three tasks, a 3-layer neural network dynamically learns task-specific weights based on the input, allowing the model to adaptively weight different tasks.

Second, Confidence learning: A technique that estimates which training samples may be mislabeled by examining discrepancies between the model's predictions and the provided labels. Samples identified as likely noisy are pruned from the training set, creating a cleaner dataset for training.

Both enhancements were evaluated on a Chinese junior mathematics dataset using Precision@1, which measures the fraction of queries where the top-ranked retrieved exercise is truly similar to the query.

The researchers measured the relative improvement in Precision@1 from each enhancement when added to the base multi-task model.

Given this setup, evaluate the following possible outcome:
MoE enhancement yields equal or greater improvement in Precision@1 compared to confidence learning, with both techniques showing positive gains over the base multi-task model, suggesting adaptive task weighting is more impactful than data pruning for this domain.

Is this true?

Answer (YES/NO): NO